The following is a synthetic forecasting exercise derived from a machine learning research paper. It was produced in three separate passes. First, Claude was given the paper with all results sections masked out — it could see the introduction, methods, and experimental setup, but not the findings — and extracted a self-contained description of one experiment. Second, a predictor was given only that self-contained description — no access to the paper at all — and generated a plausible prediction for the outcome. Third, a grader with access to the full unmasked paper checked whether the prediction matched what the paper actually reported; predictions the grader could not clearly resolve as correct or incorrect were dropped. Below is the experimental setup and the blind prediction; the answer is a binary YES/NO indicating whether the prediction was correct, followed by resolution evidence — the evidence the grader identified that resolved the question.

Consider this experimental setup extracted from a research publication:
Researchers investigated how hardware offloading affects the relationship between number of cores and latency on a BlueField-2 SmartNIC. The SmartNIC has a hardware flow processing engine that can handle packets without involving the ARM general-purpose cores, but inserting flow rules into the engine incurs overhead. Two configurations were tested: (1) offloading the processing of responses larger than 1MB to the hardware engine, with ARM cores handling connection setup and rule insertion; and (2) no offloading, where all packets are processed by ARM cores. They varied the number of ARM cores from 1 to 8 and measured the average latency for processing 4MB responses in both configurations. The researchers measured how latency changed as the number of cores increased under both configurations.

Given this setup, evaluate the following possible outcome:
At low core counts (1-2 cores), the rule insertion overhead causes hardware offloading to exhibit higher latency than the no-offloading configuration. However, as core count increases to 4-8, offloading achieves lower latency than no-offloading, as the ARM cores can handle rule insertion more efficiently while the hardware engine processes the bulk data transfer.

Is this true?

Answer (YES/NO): NO